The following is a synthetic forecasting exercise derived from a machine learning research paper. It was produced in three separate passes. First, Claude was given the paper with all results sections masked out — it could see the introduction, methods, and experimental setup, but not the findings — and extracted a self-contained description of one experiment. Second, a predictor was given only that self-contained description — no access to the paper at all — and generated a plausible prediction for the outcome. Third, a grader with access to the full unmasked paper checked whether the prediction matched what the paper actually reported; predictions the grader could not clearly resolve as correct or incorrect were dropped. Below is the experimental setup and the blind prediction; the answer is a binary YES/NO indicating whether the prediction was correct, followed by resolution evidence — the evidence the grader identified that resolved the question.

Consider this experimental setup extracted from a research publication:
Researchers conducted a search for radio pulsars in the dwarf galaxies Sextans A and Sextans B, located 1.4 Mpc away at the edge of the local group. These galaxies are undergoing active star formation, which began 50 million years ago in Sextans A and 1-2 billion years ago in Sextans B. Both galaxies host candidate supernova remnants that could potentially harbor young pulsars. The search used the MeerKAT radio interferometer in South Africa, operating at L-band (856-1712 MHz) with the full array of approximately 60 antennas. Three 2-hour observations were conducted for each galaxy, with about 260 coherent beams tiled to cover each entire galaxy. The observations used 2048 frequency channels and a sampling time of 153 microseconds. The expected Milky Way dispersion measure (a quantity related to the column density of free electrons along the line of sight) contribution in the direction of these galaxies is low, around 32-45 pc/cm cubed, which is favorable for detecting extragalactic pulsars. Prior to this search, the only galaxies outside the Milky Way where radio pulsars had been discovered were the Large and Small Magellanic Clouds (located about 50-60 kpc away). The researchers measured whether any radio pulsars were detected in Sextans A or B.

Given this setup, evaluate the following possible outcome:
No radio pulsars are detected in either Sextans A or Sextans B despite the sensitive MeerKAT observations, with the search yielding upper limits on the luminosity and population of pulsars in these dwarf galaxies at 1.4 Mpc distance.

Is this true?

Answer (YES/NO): YES